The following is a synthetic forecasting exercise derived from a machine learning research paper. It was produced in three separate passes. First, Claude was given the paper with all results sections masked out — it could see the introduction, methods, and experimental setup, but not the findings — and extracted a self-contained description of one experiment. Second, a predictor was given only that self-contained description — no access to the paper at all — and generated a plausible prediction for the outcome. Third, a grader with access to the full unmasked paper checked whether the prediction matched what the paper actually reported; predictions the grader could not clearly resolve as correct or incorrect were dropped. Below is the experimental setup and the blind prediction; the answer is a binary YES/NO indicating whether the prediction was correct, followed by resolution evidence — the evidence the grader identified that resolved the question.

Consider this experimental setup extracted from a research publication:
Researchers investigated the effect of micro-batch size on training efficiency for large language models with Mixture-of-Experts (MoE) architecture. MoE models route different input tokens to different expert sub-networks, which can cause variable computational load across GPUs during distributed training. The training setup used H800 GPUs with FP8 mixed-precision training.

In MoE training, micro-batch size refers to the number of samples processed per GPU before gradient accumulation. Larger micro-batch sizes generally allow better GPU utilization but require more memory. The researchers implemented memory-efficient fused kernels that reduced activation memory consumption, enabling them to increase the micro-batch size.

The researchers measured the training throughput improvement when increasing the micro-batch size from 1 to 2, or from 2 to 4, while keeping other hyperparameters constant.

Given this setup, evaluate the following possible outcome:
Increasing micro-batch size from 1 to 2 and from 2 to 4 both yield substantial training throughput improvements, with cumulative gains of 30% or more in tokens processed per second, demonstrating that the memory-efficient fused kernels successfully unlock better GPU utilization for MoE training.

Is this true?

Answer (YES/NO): NO